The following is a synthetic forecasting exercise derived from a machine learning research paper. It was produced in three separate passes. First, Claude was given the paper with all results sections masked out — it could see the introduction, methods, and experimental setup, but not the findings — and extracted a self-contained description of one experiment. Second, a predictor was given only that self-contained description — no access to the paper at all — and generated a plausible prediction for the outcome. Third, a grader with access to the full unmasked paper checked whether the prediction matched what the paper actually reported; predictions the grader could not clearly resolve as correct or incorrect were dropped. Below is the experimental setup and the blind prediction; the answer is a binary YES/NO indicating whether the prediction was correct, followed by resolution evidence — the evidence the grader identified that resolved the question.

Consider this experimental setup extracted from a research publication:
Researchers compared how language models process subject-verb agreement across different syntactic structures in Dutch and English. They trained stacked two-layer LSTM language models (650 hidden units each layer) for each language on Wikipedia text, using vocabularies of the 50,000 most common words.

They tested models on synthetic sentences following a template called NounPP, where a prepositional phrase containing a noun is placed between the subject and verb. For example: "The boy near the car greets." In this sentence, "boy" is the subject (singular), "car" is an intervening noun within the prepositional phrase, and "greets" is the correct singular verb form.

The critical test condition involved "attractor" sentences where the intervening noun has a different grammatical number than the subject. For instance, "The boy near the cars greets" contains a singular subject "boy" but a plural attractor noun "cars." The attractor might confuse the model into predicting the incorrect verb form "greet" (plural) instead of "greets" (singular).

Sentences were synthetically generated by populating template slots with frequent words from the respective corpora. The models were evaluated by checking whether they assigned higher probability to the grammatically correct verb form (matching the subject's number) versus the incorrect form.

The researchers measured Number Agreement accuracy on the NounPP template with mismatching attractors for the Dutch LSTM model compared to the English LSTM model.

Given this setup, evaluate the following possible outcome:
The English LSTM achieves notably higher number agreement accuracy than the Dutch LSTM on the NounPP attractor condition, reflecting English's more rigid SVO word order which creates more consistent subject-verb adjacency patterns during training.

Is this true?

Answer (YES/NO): NO